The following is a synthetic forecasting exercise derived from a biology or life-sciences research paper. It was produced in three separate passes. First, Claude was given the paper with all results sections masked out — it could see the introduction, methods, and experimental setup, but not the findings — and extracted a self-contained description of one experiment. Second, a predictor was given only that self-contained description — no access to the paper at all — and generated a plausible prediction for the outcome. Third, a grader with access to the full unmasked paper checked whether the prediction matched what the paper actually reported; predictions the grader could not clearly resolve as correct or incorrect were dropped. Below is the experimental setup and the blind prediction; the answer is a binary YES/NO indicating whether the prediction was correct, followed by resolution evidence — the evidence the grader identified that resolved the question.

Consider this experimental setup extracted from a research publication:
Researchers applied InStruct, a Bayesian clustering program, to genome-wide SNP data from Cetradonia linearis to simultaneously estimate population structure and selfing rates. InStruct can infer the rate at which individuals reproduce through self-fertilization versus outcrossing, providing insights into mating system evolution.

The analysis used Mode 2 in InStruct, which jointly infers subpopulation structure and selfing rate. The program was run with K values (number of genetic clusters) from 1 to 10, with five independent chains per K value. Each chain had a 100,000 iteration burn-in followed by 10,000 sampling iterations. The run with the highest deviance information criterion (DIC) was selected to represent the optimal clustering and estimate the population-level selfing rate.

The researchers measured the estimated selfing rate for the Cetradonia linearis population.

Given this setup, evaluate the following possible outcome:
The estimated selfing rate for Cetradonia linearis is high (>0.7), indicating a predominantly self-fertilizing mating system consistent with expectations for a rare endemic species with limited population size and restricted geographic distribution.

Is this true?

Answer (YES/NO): NO